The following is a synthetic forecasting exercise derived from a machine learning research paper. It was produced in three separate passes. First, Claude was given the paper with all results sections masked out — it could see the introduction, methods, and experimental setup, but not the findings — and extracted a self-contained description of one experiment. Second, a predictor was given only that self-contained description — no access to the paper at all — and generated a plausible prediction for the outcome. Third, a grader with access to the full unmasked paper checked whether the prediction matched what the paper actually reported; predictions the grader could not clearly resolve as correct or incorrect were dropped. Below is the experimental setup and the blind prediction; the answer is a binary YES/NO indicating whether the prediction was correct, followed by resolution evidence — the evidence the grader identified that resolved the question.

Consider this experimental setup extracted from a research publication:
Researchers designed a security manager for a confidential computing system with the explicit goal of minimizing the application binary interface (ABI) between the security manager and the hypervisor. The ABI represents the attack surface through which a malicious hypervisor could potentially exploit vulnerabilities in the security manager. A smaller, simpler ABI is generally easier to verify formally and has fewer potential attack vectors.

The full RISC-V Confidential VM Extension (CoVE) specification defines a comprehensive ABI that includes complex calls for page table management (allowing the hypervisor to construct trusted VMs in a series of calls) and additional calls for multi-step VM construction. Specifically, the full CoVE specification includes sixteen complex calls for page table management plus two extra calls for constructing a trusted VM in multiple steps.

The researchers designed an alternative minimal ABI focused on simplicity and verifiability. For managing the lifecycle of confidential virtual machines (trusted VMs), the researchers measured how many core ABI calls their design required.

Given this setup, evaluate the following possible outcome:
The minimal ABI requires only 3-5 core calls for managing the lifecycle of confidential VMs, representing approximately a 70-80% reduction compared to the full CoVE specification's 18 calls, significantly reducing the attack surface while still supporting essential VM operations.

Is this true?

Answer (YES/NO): NO